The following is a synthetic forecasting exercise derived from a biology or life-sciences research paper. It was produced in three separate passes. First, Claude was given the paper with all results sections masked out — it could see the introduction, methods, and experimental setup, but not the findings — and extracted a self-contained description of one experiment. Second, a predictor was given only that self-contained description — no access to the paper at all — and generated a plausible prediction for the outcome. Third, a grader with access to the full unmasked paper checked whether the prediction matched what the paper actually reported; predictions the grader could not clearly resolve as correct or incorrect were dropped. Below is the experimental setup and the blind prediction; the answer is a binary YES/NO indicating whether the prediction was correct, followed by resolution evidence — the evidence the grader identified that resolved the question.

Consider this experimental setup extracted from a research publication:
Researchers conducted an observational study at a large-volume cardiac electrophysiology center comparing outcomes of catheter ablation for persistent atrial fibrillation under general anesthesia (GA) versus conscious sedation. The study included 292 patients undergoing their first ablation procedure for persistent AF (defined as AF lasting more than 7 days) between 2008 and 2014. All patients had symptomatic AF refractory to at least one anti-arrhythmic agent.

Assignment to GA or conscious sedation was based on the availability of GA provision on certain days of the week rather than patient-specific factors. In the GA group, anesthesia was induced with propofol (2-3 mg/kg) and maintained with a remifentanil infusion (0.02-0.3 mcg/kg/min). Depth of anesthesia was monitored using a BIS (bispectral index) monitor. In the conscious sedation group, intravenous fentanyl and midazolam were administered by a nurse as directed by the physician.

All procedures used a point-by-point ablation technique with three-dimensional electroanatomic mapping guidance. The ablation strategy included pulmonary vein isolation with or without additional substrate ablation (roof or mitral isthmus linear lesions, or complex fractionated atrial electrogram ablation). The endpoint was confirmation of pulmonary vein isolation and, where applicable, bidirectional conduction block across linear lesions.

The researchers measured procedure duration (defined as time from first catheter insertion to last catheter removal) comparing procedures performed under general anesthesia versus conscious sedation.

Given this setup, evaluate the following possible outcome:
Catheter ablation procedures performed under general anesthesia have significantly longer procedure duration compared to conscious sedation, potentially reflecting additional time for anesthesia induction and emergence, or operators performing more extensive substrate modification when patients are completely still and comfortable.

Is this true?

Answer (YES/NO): NO